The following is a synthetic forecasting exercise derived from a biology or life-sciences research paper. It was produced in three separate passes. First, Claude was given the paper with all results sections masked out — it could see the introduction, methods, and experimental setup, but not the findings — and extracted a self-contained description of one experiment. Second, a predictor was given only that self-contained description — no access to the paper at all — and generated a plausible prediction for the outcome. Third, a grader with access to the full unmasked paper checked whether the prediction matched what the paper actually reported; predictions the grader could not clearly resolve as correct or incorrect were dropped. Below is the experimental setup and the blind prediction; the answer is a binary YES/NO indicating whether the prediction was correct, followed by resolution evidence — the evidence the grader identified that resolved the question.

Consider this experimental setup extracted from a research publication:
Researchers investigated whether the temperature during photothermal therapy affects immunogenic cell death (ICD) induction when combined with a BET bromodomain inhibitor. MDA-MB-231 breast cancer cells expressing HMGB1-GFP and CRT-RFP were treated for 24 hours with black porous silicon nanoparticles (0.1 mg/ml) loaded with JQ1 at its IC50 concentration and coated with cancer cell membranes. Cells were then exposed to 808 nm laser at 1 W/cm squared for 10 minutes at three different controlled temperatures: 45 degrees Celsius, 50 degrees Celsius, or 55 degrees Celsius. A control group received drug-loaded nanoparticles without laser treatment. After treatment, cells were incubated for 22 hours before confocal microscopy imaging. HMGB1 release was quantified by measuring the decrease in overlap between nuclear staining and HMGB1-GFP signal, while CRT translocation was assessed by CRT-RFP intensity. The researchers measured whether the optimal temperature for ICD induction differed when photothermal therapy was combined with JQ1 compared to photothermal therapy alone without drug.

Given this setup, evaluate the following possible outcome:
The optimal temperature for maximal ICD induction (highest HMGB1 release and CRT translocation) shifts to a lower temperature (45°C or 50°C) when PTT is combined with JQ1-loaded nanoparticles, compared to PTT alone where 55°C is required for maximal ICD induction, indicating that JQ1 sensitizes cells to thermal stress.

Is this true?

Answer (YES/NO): NO